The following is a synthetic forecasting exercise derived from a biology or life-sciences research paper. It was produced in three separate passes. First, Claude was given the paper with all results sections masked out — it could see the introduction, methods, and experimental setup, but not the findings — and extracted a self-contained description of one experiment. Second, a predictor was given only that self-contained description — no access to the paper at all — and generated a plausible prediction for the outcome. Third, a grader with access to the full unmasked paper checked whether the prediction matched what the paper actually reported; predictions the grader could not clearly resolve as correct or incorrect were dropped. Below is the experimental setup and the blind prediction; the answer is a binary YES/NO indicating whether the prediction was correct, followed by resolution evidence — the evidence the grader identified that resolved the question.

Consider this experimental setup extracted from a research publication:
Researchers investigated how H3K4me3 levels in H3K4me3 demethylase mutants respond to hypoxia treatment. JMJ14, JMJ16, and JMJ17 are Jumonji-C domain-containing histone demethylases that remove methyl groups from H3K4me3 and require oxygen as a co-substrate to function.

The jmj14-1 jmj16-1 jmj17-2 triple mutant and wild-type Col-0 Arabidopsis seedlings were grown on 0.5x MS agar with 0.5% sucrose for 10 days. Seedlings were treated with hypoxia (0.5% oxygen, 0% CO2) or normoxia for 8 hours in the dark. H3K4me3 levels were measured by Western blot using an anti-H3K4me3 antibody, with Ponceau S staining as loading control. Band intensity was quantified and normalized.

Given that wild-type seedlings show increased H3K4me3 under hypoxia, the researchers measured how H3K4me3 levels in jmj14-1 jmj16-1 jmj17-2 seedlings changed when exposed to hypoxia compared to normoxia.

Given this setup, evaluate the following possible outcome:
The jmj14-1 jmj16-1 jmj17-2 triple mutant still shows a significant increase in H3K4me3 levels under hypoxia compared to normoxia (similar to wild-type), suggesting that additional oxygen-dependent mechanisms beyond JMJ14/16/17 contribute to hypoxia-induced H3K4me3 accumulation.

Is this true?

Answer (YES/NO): NO